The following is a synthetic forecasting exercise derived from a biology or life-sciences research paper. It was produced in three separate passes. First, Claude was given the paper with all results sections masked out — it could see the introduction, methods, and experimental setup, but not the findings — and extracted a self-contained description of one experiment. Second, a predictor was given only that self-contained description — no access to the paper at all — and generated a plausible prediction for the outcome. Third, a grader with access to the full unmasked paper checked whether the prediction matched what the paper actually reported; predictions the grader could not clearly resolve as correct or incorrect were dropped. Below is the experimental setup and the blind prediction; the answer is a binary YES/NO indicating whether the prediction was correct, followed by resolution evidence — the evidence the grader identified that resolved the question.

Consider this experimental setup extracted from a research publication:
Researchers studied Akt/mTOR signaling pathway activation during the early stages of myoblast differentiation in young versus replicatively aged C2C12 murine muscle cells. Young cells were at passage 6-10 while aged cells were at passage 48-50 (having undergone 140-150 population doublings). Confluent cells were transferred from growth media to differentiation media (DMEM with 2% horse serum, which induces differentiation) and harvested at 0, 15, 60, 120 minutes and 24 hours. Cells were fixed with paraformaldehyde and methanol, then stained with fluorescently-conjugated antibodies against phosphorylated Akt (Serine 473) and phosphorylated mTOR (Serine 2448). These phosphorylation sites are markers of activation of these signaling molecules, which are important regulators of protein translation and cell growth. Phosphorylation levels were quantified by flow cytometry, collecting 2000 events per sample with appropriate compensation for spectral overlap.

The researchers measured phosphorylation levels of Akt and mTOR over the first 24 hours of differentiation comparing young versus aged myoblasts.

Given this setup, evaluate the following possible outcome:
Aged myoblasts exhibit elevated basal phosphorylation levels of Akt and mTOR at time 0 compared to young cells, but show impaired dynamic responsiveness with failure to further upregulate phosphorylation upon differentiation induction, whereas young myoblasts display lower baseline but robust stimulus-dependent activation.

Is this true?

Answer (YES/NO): NO